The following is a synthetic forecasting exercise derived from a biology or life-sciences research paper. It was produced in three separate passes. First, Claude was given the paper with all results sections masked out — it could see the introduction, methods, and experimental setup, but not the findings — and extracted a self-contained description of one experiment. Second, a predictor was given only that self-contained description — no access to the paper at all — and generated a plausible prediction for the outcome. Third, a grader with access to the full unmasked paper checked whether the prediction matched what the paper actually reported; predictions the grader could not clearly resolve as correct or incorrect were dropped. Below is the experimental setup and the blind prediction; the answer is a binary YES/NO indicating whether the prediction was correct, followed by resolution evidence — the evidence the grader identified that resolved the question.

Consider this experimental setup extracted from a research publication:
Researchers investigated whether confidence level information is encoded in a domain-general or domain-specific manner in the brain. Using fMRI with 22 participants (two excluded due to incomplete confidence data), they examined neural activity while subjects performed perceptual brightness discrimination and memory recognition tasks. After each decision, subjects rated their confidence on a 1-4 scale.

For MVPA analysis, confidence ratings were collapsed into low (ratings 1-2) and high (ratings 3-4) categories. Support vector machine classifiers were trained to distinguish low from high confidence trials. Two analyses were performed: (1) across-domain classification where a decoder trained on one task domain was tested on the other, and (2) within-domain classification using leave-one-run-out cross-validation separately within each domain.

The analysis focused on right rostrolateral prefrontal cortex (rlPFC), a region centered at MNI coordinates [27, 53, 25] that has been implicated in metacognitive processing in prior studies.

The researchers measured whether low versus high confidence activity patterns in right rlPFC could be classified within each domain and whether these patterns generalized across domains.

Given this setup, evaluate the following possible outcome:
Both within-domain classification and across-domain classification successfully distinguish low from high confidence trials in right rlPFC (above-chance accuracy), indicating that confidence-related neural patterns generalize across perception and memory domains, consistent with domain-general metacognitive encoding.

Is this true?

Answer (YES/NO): NO